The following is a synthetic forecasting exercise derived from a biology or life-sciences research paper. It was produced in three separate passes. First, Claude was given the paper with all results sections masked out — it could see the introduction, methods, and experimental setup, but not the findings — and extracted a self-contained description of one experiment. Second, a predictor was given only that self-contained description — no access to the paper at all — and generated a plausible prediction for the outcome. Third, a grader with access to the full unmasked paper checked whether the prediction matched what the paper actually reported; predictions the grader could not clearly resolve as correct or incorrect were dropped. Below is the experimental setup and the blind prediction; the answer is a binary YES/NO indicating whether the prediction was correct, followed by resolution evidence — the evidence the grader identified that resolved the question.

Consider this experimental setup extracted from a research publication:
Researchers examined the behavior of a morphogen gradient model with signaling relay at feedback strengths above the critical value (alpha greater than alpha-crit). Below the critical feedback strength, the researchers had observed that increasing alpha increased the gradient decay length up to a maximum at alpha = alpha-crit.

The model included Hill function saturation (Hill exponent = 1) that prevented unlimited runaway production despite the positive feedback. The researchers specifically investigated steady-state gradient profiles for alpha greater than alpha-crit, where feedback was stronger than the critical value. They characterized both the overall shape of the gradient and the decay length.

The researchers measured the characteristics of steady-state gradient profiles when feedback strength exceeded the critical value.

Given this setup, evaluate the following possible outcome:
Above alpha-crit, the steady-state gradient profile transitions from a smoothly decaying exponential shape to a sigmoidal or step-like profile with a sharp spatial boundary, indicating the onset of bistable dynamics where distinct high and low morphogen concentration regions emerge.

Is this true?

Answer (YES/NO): NO